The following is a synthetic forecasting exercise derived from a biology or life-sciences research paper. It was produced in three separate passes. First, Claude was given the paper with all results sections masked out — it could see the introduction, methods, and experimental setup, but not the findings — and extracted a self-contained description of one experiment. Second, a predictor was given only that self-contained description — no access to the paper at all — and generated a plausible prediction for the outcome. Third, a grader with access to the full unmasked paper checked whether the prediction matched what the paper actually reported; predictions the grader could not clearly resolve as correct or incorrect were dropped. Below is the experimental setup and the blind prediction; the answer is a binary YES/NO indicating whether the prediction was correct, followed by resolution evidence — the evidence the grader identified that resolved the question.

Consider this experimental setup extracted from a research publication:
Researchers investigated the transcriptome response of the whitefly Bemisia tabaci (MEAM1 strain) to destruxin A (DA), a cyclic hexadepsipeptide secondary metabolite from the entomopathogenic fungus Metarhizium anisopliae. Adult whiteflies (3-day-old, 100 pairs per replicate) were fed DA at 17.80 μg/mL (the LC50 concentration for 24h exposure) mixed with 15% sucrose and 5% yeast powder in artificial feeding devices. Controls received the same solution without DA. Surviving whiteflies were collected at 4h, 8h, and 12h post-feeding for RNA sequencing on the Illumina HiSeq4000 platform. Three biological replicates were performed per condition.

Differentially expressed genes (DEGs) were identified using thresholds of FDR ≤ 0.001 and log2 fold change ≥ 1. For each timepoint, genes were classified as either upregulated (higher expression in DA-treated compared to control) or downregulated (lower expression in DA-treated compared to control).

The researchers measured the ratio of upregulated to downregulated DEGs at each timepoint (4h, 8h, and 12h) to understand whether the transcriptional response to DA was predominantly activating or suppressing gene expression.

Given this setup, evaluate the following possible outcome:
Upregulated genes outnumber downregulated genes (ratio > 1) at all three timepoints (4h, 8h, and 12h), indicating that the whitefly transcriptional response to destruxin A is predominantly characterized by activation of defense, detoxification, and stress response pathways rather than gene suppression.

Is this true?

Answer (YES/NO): NO